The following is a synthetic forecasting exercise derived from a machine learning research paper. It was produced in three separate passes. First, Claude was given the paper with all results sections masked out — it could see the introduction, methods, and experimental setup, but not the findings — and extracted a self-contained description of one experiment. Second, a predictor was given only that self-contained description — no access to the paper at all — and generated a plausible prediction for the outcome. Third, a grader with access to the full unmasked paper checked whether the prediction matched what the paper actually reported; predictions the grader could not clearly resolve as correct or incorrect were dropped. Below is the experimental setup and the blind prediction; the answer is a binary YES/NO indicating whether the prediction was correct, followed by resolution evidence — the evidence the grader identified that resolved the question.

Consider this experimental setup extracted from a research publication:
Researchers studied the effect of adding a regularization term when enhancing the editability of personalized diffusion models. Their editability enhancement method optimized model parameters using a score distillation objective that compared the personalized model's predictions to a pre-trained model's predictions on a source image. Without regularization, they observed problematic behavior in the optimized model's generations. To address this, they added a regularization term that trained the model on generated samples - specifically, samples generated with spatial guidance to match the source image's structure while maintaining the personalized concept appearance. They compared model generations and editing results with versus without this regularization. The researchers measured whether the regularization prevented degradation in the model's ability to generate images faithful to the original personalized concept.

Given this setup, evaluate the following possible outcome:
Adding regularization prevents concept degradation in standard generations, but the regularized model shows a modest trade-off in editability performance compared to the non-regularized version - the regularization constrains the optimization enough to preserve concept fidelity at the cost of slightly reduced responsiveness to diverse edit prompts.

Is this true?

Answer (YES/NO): NO